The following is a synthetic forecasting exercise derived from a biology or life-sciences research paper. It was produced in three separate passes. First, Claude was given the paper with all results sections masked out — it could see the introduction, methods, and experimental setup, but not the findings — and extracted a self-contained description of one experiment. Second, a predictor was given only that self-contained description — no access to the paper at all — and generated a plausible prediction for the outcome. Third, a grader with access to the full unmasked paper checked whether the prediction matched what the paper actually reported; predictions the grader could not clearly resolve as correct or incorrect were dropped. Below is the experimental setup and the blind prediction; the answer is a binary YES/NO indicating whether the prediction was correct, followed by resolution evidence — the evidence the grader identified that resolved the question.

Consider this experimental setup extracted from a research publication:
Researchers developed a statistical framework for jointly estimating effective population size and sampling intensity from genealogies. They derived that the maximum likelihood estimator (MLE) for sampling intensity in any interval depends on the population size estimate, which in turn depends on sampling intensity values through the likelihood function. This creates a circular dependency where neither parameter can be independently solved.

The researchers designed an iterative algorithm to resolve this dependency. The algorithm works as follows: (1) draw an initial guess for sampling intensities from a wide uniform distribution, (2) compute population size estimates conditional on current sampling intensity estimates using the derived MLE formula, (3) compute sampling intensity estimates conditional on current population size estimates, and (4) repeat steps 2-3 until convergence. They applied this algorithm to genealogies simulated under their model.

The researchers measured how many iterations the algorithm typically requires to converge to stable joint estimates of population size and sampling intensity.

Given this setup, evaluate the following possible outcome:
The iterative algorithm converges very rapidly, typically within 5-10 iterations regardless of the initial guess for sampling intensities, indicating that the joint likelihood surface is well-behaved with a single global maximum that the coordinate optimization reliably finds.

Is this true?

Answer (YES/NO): NO